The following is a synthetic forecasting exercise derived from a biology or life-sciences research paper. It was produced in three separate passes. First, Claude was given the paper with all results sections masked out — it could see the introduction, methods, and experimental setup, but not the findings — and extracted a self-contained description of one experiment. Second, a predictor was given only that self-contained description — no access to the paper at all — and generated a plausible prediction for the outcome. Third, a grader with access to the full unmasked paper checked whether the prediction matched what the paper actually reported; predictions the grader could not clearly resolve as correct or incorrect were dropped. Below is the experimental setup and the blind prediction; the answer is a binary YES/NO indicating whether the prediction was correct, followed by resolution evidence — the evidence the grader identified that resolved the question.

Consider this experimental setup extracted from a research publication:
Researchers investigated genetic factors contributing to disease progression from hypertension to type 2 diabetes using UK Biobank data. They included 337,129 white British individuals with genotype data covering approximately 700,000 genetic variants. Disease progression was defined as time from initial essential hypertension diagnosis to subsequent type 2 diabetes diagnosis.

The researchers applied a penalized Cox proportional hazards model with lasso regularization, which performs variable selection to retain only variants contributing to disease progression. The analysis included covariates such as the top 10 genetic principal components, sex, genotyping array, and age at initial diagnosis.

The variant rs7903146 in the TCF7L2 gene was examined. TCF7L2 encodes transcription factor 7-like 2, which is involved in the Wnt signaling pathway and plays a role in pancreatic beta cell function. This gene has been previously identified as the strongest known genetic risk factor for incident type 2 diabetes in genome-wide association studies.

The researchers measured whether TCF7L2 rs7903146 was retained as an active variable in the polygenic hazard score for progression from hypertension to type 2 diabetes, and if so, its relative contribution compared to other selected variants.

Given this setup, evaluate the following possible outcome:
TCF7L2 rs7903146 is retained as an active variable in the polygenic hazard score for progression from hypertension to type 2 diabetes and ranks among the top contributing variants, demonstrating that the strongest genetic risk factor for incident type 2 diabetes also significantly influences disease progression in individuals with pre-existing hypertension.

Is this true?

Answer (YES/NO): YES